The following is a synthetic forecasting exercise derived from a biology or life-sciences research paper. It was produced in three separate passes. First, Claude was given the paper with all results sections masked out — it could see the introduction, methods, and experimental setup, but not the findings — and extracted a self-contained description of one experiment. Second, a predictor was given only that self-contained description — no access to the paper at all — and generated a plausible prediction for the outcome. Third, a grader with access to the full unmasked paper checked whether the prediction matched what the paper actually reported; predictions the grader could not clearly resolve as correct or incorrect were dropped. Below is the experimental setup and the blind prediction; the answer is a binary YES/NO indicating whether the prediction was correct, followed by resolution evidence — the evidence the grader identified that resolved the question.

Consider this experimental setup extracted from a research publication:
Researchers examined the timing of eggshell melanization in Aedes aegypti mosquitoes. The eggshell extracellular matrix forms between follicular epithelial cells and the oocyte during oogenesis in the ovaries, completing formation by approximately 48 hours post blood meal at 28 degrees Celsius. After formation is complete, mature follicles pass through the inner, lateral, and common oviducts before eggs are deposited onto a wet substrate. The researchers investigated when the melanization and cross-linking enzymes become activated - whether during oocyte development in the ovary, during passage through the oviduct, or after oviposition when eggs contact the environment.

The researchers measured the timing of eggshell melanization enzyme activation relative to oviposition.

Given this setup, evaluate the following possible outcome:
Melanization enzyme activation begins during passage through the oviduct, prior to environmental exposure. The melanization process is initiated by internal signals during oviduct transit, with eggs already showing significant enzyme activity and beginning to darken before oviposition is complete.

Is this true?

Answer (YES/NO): NO